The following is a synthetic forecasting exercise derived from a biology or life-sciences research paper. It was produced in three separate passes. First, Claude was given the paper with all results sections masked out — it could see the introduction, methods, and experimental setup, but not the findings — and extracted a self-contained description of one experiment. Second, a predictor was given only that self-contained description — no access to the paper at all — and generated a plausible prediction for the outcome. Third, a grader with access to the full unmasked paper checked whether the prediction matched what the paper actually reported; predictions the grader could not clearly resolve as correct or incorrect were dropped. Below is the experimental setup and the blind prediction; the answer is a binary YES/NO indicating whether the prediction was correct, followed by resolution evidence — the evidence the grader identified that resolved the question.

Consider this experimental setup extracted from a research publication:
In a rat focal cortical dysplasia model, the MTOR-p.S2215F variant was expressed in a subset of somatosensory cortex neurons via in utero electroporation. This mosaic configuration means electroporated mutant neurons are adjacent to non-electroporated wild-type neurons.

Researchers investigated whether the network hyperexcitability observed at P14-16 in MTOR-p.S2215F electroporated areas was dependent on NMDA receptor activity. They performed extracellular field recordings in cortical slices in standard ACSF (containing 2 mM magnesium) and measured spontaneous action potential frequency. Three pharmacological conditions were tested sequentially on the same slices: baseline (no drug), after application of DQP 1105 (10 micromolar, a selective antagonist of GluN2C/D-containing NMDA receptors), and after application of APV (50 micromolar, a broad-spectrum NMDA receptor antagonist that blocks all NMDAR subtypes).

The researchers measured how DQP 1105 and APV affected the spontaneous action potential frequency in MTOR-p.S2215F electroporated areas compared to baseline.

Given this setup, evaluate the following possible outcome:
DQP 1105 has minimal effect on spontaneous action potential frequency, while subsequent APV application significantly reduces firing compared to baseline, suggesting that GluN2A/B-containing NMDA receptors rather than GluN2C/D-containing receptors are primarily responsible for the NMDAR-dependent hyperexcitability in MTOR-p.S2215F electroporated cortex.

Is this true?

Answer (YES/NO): NO